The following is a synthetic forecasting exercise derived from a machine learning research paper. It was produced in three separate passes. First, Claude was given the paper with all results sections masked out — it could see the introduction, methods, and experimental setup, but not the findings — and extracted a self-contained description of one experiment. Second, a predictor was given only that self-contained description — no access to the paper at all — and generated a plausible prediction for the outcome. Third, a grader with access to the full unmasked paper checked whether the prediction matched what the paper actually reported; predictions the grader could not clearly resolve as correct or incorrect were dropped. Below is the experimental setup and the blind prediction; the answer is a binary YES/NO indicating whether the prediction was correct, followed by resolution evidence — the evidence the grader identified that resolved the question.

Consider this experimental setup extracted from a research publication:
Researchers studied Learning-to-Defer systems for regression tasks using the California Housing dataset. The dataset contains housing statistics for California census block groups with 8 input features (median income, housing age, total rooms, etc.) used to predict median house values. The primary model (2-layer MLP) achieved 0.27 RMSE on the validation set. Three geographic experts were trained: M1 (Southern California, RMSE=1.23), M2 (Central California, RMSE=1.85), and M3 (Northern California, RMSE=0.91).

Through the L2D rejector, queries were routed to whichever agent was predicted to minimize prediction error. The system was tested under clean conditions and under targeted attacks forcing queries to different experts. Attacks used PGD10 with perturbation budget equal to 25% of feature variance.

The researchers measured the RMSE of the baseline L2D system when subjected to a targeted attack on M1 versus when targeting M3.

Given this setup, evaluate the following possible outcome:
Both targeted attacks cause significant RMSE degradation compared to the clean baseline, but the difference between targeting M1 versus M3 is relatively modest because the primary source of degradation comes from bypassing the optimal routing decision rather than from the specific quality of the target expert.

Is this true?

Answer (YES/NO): YES